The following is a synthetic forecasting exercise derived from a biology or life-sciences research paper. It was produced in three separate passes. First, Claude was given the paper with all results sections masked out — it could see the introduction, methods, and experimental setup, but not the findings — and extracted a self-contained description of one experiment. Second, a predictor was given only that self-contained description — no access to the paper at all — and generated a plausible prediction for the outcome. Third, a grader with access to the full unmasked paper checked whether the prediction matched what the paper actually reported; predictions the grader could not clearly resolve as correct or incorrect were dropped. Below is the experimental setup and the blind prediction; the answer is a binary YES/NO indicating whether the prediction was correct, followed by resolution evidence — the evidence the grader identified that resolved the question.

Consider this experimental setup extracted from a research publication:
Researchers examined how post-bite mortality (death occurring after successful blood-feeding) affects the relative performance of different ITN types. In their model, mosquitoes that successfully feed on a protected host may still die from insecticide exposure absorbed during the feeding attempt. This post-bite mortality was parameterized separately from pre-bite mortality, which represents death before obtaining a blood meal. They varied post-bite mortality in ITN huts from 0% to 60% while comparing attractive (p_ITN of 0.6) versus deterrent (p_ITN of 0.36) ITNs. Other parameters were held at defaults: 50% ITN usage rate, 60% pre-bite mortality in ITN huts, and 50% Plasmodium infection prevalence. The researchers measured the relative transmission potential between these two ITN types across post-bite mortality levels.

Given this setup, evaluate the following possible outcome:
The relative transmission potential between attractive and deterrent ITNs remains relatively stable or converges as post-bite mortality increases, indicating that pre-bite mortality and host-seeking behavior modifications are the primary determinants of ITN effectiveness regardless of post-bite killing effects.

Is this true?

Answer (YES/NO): NO